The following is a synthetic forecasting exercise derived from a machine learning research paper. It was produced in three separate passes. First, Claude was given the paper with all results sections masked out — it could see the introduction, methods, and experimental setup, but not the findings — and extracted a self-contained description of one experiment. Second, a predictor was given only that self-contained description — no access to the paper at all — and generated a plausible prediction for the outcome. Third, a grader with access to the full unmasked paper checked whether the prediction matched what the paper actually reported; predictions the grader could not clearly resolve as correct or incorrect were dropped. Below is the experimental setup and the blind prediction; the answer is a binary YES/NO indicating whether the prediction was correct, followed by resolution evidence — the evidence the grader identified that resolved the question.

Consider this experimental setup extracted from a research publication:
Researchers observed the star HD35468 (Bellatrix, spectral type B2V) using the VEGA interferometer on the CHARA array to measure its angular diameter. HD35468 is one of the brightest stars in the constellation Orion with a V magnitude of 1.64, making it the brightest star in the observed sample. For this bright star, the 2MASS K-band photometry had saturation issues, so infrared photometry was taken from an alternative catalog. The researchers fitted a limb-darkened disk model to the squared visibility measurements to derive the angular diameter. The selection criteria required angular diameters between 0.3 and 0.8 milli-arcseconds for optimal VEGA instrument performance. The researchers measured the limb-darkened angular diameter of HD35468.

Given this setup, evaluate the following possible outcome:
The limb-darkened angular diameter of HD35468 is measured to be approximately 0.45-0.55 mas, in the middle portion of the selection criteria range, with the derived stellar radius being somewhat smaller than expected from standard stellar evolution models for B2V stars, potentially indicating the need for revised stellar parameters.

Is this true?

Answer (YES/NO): NO